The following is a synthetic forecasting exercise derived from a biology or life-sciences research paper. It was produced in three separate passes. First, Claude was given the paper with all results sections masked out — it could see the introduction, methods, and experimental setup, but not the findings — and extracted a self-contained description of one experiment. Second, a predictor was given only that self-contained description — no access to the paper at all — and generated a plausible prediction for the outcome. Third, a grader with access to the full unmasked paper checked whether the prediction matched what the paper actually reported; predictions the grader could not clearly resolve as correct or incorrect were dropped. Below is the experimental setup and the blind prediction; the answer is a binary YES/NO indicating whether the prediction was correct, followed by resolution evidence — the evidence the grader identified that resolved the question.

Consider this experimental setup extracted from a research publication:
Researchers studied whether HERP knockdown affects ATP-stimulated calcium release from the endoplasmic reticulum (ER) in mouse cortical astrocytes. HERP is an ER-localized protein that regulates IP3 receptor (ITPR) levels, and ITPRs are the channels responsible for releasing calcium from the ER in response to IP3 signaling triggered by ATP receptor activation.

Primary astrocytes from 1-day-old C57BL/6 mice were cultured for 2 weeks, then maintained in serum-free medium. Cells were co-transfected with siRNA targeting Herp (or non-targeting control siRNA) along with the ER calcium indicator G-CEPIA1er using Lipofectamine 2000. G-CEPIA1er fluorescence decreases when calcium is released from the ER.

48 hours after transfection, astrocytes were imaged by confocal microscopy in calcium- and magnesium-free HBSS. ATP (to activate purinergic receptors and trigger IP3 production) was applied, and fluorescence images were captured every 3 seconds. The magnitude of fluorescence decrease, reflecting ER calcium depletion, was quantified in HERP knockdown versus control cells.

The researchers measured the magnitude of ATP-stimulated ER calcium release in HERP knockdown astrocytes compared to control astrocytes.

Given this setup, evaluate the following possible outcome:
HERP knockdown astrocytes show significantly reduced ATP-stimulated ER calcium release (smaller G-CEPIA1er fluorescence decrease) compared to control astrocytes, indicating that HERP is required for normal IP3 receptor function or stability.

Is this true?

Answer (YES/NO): NO